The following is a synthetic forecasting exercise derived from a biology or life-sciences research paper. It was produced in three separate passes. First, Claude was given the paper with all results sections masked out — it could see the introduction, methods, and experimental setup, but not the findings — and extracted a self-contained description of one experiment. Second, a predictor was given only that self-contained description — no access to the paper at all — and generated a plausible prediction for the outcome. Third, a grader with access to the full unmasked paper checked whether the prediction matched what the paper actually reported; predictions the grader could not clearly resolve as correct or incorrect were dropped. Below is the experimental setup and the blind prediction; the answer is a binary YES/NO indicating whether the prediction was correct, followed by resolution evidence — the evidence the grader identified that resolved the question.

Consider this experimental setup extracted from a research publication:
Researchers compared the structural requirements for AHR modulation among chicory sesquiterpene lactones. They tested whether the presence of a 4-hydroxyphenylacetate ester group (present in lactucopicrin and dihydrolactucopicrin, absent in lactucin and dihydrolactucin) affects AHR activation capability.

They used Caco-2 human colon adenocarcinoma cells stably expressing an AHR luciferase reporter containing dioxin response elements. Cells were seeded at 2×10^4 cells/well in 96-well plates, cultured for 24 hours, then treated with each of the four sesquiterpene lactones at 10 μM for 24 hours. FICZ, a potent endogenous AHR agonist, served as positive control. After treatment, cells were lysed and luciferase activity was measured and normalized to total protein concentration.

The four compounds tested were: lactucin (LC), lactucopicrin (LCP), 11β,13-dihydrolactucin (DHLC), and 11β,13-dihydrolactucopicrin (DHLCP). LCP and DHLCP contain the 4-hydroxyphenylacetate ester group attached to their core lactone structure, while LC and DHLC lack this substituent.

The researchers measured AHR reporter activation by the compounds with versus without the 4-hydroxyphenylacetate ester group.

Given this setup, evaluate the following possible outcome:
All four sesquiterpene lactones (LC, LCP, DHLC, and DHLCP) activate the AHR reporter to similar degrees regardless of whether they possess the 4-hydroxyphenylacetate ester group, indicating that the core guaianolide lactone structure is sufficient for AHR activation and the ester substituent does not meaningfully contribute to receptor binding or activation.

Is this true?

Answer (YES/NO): NO